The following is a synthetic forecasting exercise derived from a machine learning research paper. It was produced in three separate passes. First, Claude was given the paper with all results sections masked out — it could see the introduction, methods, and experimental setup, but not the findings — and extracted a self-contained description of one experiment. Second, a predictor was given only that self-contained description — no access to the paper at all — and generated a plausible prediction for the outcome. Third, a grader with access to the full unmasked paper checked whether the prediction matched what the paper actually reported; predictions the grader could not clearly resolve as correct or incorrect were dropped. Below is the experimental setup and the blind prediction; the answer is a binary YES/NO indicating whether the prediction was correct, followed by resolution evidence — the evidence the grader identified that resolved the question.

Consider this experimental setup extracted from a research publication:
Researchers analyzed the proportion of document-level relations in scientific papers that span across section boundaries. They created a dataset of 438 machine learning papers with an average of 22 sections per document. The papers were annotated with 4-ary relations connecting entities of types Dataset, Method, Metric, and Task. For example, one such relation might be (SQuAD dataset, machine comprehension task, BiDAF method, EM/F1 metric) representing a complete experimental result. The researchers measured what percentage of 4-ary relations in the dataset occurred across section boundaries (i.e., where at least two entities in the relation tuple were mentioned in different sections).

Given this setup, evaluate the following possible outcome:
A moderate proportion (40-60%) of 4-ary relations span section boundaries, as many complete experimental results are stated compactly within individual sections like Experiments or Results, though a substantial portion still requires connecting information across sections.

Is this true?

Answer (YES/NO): YES